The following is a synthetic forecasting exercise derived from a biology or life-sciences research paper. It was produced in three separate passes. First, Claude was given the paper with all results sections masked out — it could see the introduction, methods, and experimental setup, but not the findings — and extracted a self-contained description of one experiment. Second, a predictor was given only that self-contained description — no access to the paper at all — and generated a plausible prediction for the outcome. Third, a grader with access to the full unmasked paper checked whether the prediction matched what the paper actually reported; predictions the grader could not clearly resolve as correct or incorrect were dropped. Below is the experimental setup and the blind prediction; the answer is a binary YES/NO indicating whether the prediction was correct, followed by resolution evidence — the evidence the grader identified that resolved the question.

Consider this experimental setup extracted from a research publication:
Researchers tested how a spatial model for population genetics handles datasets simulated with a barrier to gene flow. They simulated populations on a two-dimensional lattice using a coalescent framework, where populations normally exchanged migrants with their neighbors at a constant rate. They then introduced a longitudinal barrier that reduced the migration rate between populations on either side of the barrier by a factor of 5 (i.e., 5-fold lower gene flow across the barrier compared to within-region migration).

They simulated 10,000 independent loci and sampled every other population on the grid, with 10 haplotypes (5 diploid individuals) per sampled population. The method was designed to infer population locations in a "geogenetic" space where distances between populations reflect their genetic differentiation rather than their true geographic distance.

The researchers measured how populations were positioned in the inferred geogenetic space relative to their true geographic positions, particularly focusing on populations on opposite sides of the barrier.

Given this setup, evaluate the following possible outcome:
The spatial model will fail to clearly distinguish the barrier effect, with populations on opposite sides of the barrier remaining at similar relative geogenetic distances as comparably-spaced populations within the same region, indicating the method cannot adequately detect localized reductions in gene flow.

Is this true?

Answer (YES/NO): NO